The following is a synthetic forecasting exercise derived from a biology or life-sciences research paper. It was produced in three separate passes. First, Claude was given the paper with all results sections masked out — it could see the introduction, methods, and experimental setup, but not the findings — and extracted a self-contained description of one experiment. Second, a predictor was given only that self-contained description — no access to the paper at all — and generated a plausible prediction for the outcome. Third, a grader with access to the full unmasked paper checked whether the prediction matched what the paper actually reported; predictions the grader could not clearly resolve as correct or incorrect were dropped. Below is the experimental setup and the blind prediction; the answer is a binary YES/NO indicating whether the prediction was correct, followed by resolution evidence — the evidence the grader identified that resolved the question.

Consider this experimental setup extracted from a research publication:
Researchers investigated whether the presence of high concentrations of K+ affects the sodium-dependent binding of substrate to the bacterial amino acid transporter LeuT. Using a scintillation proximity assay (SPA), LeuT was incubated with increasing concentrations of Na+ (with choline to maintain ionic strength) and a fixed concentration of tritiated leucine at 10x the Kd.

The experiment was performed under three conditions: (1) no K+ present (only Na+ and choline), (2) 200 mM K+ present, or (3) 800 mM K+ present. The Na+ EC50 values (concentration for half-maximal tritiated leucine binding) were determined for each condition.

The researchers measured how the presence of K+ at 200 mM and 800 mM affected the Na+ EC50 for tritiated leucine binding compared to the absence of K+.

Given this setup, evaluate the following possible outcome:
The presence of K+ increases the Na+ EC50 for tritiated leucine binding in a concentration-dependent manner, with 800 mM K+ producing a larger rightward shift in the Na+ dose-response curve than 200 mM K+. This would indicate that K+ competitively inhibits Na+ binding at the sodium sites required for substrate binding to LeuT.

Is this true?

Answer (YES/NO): YES